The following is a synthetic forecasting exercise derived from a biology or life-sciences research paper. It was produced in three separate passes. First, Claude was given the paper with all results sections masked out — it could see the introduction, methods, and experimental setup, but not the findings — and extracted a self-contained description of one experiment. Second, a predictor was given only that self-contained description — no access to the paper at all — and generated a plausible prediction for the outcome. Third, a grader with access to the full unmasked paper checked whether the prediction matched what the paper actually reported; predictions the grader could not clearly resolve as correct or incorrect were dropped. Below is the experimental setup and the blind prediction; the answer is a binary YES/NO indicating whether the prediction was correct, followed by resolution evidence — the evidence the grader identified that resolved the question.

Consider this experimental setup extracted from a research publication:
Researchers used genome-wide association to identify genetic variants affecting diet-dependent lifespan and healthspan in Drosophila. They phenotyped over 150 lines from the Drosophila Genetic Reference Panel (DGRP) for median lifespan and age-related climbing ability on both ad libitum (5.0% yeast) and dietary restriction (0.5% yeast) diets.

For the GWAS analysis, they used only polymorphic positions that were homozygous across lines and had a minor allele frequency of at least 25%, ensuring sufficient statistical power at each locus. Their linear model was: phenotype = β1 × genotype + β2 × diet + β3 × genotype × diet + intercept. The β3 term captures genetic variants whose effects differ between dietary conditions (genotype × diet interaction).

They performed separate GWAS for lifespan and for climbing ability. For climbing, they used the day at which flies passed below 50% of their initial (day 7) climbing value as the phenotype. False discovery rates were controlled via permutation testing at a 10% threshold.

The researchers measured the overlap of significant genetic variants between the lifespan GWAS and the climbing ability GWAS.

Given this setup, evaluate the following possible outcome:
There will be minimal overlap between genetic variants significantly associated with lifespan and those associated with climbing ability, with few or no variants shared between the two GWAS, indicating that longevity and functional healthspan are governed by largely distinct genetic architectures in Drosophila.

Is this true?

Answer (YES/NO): YES